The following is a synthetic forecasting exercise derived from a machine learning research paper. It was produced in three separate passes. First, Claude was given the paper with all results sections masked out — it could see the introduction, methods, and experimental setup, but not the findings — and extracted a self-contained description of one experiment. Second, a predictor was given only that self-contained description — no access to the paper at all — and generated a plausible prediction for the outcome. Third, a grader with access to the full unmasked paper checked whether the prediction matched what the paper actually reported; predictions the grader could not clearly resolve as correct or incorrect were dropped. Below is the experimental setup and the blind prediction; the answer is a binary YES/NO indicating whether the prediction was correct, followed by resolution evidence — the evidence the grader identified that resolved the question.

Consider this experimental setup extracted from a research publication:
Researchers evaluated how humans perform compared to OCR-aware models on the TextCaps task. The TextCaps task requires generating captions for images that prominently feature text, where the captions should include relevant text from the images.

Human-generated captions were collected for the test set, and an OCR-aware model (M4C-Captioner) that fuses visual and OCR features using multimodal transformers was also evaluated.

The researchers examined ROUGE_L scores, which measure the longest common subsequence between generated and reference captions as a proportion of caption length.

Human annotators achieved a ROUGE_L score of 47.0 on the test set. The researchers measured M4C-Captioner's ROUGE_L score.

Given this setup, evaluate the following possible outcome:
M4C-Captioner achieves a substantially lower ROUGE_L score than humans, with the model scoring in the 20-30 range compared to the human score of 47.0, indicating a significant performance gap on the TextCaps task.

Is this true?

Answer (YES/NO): NO